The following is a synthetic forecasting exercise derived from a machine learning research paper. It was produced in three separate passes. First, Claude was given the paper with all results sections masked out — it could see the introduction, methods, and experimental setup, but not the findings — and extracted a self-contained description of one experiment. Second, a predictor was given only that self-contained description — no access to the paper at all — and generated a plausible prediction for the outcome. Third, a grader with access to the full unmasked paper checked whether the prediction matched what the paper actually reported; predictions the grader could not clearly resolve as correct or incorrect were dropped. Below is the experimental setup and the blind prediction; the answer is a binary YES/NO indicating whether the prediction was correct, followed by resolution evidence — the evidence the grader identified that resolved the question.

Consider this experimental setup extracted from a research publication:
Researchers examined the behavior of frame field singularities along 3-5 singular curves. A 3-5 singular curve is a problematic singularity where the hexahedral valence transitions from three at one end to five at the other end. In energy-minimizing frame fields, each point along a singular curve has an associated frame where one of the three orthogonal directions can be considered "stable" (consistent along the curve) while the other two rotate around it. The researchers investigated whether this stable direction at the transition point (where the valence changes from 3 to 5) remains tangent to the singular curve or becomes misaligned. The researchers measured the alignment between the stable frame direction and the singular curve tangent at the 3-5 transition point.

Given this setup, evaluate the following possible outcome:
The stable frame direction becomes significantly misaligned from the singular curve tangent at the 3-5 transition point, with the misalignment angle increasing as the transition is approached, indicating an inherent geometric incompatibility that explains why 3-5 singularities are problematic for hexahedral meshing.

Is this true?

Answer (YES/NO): YES